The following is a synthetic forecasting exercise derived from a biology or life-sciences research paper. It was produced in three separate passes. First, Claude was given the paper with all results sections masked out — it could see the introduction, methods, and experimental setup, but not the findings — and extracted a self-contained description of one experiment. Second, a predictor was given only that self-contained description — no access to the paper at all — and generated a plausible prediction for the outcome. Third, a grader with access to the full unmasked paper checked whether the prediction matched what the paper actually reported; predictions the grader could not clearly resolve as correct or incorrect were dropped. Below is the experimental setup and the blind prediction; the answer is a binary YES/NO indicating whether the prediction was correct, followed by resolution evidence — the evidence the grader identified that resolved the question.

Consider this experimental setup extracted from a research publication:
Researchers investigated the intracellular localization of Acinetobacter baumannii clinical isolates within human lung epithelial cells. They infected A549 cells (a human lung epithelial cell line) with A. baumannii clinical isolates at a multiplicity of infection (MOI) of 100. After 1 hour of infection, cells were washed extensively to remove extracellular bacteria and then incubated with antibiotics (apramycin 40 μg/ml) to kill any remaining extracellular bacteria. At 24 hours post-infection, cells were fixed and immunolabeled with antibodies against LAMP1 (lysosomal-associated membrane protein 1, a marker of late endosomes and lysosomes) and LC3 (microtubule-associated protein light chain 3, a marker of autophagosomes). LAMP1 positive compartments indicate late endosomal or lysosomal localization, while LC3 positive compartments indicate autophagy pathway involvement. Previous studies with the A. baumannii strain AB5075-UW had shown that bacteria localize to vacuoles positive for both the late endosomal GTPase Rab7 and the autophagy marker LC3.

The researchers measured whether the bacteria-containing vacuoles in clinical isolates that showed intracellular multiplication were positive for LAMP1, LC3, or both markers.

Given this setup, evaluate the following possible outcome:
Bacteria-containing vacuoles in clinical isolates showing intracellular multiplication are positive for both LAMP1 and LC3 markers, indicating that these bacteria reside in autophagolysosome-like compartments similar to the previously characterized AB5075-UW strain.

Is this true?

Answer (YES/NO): NO